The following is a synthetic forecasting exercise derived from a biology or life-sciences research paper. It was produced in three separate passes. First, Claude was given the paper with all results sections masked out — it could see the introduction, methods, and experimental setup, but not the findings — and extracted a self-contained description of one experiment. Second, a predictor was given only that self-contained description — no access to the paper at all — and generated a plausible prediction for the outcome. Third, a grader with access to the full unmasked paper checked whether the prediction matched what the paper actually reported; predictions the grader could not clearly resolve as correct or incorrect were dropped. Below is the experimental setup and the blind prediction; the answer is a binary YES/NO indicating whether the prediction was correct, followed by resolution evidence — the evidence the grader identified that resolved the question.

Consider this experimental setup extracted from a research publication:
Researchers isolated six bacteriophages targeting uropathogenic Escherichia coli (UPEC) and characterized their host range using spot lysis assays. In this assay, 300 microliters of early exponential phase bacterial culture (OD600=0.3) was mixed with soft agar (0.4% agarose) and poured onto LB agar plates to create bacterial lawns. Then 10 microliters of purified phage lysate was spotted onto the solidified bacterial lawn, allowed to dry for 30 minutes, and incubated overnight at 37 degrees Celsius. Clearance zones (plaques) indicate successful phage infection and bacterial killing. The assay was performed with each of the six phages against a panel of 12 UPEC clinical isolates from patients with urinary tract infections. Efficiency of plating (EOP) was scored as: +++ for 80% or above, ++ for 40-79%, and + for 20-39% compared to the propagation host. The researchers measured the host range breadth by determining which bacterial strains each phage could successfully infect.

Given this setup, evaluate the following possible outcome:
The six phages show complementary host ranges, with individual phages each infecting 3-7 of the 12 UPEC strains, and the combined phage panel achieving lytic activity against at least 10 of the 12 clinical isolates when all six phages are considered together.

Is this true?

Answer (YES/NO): NO